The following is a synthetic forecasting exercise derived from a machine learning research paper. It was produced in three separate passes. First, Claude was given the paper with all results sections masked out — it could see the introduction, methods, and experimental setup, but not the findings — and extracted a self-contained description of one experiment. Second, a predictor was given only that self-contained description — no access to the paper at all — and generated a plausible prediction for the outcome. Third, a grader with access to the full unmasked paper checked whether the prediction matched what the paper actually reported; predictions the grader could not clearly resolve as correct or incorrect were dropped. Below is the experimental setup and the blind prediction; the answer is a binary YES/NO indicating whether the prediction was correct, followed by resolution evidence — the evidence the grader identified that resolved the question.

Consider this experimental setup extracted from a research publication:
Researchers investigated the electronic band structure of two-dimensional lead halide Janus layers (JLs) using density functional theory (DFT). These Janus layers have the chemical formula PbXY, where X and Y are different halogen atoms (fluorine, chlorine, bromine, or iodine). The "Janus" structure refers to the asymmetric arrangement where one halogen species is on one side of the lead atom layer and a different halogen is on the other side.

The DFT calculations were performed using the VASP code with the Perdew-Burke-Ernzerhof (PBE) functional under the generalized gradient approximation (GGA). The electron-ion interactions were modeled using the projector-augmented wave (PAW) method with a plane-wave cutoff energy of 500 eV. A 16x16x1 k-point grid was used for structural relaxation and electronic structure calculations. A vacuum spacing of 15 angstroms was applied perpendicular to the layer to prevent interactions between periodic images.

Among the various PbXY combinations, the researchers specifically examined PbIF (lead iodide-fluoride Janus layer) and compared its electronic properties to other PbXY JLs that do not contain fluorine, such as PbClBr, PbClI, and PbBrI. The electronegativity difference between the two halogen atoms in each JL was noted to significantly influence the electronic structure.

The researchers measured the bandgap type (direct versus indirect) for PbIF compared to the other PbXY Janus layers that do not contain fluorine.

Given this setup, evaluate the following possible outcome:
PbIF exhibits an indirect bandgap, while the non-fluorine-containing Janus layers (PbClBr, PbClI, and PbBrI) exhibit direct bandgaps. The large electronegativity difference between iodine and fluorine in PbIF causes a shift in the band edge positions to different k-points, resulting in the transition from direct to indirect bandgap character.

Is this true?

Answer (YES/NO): NO